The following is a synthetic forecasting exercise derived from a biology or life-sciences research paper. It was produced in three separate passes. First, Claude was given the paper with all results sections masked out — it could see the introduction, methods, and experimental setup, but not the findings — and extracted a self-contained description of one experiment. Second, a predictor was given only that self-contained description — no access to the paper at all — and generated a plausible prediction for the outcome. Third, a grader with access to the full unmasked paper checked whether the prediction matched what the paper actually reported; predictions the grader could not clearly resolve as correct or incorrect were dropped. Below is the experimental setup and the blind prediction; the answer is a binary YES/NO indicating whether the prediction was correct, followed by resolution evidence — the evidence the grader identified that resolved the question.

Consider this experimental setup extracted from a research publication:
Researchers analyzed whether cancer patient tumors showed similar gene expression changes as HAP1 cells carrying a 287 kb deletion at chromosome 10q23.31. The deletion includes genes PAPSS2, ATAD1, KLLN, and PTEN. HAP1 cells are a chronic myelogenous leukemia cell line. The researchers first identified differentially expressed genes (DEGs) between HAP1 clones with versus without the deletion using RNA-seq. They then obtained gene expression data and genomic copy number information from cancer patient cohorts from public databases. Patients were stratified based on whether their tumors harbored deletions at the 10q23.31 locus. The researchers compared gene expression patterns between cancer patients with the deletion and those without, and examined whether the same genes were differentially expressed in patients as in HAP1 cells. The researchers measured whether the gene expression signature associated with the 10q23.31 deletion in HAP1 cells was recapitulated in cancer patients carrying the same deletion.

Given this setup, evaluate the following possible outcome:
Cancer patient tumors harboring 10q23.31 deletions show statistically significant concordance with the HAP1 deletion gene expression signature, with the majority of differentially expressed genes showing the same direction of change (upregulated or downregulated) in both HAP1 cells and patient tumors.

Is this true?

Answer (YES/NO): NO